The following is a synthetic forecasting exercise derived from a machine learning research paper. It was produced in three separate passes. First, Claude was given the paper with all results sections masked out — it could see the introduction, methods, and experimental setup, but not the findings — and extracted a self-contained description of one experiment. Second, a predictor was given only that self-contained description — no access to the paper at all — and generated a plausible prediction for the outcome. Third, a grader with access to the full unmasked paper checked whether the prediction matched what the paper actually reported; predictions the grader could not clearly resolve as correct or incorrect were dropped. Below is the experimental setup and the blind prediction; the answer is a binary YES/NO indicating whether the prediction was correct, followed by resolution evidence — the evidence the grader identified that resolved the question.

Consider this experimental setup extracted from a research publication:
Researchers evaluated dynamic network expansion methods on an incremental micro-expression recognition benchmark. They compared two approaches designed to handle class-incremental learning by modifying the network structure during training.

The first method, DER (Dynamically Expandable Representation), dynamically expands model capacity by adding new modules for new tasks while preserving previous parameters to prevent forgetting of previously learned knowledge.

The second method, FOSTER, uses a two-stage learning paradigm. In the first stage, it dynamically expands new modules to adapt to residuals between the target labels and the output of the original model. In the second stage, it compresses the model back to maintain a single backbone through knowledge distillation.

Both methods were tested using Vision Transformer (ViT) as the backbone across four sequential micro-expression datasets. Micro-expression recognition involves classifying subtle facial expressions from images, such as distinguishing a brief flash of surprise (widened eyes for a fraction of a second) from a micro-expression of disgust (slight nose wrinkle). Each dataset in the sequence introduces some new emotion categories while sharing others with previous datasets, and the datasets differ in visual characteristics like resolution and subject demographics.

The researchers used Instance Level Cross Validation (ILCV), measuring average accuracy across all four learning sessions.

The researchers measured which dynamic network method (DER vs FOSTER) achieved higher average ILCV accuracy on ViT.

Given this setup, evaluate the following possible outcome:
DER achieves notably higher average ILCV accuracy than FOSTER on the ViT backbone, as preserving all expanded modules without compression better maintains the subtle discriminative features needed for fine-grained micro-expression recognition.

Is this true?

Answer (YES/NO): YES